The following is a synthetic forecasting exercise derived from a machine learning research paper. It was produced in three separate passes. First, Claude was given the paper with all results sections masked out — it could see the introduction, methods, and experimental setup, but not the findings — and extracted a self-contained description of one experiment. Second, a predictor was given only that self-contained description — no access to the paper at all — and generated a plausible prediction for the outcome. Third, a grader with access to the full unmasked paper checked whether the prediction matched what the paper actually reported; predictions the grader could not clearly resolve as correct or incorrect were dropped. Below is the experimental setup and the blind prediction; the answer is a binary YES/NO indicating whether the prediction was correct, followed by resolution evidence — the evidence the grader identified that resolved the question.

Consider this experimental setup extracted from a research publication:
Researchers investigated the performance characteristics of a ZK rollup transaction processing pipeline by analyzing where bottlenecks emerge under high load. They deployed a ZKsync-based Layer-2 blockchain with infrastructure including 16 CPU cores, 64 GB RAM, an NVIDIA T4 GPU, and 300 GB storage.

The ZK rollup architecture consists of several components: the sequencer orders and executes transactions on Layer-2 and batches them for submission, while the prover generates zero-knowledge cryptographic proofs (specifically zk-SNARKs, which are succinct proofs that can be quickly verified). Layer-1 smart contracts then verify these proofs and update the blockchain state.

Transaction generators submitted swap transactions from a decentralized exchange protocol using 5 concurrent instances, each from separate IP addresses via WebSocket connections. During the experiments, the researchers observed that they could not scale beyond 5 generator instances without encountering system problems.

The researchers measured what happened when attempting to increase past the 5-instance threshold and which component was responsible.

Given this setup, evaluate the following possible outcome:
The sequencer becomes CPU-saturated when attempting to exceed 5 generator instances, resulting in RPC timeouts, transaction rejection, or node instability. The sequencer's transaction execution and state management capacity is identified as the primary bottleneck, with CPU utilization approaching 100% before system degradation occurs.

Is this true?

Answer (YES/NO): NO